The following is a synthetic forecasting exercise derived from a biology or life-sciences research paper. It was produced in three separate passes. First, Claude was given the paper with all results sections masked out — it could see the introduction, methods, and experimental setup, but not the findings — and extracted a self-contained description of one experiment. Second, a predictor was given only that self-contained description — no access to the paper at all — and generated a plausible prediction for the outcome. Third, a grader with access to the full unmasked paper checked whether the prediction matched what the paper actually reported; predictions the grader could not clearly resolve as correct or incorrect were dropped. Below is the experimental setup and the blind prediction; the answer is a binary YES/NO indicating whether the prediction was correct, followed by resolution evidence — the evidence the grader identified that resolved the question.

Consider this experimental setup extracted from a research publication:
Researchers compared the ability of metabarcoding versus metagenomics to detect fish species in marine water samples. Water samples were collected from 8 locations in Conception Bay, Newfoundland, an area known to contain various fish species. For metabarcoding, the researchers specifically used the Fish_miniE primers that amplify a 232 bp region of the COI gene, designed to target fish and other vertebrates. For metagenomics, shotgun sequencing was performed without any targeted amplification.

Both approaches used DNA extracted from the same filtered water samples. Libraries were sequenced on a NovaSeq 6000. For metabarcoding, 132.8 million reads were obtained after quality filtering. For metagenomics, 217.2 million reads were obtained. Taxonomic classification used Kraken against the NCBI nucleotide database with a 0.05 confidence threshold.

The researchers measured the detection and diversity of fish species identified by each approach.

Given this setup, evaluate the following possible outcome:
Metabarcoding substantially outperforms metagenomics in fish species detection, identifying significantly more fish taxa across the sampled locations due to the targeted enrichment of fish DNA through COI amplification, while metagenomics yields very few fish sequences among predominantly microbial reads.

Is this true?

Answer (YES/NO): NO